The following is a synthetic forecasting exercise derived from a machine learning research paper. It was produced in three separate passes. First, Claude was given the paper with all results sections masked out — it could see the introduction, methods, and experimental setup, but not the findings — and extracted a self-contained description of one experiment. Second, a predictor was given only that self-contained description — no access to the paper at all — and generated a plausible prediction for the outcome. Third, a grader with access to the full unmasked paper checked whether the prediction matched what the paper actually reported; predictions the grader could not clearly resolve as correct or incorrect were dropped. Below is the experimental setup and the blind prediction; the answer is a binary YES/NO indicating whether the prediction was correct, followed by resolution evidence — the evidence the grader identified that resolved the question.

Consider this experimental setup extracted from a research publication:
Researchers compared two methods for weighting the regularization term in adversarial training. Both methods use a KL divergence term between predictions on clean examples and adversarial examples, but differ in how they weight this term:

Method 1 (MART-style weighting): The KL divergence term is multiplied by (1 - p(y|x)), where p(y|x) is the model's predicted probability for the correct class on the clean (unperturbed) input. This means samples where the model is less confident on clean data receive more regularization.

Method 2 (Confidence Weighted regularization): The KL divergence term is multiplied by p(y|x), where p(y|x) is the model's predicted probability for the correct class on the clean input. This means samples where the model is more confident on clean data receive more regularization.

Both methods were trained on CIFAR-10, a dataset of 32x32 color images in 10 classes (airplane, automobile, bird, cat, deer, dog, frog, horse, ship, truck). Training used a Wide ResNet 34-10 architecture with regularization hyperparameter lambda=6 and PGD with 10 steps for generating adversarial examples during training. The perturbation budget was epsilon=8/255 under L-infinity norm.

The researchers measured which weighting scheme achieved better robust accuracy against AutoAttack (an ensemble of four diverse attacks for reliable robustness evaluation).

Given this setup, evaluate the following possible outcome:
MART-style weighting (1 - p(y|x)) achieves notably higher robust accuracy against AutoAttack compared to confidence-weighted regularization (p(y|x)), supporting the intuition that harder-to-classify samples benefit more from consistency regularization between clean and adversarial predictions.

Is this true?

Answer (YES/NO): NO